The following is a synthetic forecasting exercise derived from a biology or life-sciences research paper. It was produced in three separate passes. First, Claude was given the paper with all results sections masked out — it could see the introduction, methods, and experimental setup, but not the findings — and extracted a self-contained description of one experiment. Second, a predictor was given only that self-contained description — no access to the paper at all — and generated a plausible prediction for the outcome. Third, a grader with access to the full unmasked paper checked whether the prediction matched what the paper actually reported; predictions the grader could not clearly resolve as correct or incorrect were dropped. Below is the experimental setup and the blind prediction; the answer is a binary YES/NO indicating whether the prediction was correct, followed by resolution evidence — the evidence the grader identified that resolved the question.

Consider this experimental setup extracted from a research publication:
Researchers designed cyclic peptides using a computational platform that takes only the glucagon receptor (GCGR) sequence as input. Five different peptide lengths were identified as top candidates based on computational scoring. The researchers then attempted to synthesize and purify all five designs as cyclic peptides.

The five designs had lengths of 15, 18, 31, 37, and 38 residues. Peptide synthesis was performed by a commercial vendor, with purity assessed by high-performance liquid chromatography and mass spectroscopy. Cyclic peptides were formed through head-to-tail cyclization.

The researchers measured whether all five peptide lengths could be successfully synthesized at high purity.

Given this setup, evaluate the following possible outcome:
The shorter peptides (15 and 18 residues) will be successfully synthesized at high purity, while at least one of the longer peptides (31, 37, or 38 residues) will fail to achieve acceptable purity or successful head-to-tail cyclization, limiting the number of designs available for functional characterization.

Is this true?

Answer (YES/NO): YES